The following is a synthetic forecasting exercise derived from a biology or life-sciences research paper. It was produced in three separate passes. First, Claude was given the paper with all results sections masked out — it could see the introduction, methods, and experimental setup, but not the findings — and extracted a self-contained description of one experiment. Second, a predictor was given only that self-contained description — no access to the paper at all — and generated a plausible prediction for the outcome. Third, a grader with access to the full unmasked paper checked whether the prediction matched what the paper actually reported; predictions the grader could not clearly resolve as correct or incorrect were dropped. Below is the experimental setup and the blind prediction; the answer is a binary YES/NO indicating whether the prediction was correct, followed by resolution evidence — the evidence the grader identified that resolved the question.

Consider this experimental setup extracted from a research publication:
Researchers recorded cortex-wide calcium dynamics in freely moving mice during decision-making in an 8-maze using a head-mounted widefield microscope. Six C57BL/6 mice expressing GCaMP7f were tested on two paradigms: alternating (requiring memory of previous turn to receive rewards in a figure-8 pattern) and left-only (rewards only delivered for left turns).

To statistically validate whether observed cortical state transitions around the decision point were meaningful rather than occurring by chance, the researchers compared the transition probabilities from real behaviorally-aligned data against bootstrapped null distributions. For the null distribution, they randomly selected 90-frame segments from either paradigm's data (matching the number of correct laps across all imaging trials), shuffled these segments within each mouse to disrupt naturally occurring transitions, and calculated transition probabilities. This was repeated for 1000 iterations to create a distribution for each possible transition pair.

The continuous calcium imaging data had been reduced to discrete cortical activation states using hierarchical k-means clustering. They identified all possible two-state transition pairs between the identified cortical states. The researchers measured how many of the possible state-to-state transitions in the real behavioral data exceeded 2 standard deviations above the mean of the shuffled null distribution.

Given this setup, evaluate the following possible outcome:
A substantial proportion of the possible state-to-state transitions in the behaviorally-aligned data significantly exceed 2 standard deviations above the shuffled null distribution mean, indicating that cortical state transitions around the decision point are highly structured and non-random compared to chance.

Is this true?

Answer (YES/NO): NO